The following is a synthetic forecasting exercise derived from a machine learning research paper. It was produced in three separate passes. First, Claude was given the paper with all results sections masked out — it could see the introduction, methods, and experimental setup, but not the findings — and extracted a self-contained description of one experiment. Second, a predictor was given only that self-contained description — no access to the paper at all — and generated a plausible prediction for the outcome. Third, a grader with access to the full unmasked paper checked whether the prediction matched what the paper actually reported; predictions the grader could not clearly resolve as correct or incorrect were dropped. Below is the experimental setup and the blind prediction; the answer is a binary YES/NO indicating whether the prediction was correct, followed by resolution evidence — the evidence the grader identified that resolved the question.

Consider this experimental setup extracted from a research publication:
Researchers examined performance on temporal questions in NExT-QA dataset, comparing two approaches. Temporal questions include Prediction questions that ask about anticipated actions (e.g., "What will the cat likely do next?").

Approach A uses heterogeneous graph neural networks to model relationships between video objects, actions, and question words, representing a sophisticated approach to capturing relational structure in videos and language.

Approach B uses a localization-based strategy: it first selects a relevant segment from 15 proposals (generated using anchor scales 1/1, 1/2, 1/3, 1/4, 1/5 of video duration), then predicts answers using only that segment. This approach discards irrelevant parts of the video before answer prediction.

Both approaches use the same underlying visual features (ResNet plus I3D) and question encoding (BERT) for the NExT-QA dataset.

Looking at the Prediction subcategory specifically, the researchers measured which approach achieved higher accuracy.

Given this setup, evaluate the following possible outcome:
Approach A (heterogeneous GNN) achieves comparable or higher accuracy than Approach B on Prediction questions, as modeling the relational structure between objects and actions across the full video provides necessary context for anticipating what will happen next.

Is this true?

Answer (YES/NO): YES